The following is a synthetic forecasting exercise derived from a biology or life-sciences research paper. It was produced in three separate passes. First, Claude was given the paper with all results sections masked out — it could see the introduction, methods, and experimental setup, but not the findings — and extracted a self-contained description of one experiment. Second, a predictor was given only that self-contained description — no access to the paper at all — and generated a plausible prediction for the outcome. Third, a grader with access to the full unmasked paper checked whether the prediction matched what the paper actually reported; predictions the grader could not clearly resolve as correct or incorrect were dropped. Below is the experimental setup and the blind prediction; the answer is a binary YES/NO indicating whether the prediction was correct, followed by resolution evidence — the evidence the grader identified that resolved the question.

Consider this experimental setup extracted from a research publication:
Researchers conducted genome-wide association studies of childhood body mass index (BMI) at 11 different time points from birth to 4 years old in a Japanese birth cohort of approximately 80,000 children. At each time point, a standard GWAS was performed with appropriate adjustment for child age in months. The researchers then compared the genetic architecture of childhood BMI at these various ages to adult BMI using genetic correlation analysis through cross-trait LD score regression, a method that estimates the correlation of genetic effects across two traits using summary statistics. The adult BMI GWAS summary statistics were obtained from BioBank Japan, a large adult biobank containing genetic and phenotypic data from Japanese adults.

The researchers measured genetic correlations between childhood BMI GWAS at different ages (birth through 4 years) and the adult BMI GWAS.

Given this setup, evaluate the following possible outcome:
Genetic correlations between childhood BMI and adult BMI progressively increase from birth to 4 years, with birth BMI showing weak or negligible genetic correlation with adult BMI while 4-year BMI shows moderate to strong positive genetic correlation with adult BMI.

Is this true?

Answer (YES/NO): NO